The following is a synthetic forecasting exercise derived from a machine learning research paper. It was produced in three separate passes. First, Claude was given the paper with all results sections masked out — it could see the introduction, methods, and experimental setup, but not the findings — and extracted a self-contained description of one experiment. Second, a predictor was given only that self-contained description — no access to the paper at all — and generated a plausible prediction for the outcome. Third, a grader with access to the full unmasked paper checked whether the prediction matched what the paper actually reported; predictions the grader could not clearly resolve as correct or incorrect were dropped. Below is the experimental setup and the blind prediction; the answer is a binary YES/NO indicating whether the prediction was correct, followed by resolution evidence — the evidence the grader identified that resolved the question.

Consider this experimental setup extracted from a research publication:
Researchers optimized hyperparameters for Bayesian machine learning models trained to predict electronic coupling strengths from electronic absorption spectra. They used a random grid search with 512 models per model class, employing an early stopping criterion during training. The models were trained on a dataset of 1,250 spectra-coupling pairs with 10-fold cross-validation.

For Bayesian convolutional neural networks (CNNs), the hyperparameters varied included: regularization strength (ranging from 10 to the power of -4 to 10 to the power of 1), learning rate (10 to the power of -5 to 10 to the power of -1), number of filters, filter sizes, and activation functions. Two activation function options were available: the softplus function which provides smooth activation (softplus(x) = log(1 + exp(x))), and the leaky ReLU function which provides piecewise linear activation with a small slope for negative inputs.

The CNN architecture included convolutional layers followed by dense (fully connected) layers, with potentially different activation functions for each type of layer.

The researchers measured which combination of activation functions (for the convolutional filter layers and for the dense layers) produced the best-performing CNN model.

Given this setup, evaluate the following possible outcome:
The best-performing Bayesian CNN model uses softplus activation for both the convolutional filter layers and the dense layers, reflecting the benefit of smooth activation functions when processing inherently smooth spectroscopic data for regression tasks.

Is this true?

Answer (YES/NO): NO